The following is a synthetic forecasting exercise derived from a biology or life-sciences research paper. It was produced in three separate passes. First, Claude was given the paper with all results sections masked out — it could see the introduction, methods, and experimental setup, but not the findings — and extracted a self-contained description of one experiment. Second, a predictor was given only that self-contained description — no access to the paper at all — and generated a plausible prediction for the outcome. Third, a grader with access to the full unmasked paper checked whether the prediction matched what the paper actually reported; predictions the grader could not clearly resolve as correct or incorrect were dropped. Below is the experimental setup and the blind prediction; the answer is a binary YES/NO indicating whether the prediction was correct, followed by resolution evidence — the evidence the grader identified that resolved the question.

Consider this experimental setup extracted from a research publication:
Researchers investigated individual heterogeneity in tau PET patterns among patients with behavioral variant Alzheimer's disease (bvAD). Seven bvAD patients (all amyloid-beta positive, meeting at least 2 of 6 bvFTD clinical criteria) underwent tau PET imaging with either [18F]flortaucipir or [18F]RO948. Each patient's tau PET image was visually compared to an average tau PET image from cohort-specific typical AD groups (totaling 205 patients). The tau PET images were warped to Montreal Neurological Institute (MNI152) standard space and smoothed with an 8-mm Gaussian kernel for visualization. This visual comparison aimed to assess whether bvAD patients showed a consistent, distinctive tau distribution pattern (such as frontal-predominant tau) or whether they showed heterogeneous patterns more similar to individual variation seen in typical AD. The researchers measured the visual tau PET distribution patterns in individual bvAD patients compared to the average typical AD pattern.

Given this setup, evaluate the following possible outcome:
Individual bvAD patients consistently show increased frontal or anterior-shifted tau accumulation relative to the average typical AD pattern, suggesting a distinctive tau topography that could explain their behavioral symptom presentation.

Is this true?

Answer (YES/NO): NO